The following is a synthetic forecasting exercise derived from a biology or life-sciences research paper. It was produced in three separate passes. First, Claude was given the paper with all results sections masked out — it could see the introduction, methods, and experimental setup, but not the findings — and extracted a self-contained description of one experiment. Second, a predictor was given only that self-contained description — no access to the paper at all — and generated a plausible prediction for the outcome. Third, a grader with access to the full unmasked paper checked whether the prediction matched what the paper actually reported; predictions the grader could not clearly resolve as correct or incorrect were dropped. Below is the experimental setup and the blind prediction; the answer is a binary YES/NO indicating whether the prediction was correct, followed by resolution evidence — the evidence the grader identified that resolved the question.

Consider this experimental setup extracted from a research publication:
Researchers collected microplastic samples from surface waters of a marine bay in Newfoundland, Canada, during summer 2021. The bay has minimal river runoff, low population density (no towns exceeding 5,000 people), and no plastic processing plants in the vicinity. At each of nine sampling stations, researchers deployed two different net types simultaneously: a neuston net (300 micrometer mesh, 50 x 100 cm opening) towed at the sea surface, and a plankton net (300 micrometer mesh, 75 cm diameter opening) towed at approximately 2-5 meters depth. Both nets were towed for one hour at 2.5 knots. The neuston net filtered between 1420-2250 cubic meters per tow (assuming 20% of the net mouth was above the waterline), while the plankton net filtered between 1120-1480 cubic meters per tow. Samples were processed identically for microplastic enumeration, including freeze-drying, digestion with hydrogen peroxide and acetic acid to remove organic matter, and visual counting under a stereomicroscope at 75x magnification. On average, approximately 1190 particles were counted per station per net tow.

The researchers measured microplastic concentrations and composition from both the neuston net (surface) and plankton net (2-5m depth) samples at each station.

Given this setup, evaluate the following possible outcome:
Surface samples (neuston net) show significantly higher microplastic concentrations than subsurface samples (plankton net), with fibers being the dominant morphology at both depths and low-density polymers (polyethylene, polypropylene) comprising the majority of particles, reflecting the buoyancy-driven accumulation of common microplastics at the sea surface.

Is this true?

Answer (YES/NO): NO